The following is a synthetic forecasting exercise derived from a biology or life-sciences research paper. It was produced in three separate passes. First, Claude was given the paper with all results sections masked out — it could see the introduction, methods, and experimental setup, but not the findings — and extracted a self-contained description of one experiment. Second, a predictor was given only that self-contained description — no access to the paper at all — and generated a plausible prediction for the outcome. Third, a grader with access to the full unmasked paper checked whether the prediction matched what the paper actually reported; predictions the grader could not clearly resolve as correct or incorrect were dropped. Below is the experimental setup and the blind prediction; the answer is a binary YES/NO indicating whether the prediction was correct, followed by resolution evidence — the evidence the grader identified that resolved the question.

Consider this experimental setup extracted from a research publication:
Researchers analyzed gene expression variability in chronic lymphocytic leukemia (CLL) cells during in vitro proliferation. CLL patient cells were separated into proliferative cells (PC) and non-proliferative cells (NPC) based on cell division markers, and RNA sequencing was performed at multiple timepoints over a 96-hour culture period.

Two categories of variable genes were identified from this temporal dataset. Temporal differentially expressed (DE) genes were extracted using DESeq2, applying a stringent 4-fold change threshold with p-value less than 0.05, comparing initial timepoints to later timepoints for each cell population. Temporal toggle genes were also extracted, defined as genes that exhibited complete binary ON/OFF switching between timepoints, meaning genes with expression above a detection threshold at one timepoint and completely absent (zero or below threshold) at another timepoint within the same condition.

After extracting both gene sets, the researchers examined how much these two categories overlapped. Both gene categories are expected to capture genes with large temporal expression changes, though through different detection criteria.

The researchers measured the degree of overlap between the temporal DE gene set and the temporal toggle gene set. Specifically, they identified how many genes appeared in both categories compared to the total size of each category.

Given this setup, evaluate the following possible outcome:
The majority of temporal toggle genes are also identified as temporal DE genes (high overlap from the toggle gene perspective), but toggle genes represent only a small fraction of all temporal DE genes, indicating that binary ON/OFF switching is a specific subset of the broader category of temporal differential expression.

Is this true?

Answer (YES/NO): NO